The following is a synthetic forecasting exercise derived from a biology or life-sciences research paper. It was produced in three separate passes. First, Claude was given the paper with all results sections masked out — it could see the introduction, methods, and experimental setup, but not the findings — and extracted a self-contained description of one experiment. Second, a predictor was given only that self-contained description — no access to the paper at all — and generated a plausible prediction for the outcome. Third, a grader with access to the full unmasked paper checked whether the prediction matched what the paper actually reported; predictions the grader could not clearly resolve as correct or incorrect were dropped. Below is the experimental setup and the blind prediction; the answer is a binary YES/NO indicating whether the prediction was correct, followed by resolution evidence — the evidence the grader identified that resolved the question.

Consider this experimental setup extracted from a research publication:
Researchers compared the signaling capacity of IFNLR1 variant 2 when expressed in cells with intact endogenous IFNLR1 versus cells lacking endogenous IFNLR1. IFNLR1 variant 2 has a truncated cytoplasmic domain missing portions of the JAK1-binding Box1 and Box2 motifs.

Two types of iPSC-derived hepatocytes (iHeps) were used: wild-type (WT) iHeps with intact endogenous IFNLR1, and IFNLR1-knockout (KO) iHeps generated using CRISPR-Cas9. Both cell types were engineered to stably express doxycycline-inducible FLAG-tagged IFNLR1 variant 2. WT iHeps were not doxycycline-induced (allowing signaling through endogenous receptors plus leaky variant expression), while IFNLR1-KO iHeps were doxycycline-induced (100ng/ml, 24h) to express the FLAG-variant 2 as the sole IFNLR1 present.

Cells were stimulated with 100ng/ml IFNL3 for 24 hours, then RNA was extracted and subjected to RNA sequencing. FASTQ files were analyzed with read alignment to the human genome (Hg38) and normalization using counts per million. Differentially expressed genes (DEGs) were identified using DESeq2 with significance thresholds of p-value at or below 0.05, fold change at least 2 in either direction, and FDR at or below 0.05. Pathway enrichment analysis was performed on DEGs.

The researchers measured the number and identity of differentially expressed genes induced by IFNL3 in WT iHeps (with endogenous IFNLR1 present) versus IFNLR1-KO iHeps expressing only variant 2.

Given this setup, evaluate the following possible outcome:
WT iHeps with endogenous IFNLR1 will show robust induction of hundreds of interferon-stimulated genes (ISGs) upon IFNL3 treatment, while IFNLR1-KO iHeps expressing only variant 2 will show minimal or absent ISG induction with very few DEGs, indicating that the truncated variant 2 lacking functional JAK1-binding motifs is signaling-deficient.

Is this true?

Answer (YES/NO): NO